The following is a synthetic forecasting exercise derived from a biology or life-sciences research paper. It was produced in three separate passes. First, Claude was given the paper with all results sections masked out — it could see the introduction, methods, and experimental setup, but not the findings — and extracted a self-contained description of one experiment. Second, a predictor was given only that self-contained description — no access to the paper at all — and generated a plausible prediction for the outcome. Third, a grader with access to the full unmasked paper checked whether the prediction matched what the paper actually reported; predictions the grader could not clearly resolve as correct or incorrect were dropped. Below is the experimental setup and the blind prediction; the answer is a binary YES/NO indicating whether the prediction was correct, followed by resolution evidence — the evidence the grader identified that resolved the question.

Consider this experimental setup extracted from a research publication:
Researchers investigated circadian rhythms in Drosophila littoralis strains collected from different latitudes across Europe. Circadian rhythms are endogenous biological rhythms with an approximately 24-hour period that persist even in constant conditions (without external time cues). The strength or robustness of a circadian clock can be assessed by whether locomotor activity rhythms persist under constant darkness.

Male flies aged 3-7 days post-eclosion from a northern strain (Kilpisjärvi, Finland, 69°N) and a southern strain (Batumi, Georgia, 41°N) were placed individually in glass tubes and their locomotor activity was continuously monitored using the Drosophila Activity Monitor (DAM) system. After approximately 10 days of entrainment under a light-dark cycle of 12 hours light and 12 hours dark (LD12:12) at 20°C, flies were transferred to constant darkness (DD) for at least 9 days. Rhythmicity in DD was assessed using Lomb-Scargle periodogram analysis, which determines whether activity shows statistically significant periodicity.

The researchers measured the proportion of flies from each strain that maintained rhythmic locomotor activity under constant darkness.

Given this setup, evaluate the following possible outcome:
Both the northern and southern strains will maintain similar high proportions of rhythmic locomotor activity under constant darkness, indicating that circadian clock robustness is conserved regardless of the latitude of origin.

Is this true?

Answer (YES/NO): NO